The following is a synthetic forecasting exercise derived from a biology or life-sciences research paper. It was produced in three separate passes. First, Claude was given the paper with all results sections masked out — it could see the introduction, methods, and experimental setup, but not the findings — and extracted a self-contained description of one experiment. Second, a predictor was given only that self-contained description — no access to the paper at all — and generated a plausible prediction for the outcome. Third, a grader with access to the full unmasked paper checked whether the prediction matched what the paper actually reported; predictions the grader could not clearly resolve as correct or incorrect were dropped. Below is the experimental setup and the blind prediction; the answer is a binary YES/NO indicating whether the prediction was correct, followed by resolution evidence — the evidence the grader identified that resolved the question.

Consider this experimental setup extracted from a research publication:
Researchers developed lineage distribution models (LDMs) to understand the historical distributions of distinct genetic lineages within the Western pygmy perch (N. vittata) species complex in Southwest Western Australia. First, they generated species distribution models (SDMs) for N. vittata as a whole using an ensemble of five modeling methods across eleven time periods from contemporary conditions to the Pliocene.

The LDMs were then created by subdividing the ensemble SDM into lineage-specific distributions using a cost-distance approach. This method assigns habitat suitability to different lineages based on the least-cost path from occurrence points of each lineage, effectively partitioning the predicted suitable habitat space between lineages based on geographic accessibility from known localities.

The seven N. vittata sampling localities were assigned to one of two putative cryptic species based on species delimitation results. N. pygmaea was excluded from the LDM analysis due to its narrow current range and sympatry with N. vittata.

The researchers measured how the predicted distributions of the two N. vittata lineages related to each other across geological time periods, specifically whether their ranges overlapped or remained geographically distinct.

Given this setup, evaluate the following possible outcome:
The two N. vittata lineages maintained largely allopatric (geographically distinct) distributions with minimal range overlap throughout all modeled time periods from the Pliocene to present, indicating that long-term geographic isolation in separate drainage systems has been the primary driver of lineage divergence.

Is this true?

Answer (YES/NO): NO